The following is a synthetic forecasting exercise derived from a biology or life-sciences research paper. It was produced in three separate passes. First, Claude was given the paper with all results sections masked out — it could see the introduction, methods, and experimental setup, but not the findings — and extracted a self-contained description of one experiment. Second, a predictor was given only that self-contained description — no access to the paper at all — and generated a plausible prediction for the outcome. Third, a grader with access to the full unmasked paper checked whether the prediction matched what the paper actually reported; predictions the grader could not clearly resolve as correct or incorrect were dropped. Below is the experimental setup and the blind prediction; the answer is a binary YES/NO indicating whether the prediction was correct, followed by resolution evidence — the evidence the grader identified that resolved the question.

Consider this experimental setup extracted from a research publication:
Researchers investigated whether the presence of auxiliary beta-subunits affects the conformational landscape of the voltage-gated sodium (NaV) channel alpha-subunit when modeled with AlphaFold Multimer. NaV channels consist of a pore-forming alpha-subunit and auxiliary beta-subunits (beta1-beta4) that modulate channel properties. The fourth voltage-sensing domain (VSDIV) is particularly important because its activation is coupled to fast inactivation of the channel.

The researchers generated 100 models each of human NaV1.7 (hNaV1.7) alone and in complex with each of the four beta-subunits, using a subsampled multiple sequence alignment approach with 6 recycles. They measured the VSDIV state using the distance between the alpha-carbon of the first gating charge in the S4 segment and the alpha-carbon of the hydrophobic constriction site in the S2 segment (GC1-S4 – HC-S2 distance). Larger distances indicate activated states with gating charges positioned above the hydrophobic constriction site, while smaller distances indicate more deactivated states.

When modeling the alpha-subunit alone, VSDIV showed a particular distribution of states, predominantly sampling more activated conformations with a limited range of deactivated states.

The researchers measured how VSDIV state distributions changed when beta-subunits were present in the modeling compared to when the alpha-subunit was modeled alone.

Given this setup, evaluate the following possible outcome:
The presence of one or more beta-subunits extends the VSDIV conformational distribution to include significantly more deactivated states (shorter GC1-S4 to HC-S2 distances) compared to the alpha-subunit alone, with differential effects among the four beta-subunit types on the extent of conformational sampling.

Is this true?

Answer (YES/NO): YES